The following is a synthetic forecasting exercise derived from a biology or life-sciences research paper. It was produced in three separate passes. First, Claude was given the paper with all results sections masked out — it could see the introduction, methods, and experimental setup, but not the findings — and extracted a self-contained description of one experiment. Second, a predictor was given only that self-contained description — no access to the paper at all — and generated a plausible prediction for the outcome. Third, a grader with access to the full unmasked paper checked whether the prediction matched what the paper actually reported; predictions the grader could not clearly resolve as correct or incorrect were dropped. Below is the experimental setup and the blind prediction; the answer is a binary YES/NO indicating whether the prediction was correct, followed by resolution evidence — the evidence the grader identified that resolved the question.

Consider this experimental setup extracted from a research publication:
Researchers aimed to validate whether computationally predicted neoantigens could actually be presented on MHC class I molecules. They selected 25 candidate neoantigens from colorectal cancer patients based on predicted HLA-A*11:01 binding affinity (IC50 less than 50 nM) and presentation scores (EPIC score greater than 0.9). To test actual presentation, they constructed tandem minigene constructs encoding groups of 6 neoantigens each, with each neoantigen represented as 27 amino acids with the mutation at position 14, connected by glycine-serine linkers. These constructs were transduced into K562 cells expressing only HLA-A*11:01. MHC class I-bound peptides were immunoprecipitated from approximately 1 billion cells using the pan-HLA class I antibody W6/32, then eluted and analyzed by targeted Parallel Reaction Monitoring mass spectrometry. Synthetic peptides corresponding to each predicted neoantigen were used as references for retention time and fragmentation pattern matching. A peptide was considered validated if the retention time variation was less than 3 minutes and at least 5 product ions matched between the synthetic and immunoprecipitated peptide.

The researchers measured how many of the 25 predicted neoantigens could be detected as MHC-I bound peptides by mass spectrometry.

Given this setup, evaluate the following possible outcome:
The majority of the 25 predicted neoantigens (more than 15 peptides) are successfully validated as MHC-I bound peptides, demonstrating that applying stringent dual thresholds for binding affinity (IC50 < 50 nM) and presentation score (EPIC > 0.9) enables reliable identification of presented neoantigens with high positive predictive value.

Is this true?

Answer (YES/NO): NO